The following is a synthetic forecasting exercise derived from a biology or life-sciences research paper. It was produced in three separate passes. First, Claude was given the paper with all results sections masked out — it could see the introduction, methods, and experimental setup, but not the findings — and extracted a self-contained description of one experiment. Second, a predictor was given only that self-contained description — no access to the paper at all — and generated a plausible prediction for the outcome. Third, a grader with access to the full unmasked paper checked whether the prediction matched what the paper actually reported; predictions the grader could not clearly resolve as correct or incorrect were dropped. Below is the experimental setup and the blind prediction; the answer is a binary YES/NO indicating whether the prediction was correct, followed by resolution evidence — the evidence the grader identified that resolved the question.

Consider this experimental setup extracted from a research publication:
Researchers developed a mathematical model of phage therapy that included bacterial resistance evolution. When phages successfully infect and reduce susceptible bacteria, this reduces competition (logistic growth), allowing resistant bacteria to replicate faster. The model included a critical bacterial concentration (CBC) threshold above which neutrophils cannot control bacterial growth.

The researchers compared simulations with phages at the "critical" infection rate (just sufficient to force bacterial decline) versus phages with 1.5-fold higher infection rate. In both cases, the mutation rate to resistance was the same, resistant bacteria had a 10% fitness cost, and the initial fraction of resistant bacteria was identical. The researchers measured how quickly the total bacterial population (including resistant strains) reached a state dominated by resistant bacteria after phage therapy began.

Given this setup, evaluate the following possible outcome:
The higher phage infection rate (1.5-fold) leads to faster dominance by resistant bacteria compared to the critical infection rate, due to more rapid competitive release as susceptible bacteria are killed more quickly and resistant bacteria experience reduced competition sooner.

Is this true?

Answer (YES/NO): NO